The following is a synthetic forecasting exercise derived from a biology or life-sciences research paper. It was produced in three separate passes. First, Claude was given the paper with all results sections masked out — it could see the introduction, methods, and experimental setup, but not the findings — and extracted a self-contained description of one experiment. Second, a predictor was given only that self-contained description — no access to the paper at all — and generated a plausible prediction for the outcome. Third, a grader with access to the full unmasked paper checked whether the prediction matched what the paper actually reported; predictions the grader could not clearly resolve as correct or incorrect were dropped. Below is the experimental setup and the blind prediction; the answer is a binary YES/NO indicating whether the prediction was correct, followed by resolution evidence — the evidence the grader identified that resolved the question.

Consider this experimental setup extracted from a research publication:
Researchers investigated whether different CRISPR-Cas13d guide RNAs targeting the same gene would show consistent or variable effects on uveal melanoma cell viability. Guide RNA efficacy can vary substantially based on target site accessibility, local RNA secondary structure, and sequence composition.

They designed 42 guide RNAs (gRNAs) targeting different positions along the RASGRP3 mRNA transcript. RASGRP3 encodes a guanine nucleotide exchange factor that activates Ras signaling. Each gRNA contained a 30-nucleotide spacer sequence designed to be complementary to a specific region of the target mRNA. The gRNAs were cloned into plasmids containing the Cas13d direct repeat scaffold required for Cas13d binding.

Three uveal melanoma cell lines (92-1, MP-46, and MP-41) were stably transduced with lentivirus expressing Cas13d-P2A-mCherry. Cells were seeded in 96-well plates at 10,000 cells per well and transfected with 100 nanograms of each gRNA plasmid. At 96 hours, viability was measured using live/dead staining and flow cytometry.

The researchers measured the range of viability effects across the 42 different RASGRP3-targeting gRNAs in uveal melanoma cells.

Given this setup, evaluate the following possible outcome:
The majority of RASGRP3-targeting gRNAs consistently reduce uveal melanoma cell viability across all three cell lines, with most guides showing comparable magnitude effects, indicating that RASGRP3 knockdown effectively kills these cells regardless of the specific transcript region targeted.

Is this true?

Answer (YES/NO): NO